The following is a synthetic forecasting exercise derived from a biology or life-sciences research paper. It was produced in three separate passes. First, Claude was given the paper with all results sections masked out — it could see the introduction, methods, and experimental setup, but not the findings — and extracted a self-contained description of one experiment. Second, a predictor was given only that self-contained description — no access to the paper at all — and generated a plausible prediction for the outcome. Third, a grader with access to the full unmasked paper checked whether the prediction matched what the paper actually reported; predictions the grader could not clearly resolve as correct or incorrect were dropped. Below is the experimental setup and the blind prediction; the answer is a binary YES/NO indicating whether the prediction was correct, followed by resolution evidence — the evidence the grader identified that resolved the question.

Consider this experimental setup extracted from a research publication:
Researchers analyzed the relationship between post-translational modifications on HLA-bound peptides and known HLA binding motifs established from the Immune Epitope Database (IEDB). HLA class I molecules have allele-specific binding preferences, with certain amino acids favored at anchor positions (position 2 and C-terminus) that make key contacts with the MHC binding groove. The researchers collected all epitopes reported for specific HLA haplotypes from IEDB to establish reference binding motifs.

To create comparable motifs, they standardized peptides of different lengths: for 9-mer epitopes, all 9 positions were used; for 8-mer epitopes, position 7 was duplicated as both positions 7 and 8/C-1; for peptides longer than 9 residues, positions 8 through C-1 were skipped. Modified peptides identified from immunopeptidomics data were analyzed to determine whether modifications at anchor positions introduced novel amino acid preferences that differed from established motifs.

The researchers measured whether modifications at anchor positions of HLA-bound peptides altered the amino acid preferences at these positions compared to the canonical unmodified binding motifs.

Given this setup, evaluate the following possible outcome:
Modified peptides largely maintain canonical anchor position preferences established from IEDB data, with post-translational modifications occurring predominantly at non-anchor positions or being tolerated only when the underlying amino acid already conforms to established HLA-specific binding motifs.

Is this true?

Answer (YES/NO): NO